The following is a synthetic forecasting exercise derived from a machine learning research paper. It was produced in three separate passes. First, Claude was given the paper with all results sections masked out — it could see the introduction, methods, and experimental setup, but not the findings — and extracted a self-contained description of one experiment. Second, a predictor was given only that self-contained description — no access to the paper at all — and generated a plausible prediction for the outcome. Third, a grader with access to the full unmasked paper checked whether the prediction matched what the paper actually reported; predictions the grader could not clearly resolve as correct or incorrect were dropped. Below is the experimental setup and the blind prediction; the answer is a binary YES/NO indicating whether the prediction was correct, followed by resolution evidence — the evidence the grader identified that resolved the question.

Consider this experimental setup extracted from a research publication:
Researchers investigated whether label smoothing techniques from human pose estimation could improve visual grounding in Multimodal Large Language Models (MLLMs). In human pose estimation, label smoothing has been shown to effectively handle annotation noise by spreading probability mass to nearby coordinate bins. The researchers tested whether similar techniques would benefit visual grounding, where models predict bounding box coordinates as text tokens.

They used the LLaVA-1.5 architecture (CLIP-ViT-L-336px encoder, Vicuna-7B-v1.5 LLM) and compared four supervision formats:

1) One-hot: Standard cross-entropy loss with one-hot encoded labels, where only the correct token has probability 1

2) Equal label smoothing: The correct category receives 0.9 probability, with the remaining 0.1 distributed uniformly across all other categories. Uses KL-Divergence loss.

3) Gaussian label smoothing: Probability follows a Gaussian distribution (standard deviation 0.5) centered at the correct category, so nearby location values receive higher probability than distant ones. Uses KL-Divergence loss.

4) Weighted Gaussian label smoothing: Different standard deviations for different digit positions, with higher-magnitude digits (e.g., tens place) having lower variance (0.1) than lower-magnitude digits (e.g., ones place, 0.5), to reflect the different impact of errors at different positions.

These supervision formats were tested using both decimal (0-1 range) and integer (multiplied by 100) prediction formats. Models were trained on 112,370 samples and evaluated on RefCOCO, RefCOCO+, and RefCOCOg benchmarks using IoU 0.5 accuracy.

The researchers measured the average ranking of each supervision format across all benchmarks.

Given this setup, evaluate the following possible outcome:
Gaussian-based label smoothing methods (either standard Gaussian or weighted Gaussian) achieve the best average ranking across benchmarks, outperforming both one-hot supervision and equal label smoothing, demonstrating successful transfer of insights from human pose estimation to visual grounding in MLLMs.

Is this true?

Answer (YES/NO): NO